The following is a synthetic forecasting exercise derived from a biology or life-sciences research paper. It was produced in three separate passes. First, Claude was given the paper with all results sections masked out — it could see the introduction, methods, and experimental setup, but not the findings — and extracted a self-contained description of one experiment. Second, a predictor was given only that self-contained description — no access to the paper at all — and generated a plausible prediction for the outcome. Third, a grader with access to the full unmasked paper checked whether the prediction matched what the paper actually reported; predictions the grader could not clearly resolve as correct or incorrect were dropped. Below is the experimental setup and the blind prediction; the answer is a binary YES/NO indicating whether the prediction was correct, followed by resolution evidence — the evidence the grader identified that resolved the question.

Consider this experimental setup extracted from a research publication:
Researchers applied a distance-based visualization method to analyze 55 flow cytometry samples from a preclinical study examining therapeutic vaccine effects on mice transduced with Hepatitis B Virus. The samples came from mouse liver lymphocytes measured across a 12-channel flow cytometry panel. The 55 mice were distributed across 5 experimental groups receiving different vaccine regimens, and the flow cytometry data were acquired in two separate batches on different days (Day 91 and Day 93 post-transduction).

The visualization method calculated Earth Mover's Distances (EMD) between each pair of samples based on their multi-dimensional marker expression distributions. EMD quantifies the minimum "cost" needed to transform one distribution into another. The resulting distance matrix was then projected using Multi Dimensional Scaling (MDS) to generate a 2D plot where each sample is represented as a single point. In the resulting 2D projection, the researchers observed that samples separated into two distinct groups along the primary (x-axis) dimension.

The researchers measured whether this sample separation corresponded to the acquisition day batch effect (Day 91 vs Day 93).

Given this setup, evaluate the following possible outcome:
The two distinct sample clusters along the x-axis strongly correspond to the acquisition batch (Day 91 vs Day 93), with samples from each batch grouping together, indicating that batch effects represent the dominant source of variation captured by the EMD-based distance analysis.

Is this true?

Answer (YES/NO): NO